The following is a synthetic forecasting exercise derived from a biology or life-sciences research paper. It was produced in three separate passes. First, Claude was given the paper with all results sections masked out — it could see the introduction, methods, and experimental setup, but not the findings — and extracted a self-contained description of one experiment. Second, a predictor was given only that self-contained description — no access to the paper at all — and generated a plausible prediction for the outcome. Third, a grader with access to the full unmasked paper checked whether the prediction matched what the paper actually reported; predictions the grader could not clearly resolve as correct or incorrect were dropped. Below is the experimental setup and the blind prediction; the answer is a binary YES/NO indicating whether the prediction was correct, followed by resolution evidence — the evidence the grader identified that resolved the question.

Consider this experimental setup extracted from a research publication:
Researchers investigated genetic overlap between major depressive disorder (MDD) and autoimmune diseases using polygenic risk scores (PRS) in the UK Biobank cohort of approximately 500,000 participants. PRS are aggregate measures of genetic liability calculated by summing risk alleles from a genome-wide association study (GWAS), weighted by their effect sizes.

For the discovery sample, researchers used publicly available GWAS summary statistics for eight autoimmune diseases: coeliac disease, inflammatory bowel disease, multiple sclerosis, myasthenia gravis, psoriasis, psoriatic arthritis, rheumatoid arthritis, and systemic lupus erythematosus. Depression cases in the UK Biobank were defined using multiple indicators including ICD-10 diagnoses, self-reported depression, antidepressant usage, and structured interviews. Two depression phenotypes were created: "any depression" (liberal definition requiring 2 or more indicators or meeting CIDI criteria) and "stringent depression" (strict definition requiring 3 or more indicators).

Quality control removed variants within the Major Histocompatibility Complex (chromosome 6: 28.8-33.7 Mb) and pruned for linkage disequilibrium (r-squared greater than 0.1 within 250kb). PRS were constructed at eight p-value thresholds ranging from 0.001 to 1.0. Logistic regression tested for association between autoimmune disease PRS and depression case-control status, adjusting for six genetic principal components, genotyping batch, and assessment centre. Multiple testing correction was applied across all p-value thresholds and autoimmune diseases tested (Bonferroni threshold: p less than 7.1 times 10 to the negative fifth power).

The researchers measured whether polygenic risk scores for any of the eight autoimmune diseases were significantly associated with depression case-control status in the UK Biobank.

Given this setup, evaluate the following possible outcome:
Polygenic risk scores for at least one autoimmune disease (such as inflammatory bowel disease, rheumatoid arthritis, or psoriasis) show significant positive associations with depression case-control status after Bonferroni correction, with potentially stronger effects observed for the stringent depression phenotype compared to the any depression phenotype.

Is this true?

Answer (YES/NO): NO